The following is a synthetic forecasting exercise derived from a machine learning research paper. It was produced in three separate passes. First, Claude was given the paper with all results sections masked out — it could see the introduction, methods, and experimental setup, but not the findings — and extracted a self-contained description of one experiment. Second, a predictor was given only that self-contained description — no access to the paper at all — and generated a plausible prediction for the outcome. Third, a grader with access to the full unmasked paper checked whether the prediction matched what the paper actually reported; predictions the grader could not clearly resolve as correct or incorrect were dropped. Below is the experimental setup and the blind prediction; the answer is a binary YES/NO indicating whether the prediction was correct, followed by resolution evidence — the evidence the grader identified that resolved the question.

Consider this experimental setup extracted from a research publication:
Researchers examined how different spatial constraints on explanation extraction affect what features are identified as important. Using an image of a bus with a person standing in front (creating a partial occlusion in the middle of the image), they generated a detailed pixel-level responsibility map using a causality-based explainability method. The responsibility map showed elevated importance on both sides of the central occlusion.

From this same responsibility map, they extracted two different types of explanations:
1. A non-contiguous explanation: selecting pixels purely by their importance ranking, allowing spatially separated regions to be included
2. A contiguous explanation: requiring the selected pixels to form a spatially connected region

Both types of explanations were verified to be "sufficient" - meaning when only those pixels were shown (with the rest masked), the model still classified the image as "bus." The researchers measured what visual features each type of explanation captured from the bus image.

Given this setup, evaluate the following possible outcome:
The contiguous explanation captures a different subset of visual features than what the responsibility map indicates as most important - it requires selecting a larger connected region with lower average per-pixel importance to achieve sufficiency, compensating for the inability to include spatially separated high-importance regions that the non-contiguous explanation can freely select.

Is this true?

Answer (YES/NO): NO